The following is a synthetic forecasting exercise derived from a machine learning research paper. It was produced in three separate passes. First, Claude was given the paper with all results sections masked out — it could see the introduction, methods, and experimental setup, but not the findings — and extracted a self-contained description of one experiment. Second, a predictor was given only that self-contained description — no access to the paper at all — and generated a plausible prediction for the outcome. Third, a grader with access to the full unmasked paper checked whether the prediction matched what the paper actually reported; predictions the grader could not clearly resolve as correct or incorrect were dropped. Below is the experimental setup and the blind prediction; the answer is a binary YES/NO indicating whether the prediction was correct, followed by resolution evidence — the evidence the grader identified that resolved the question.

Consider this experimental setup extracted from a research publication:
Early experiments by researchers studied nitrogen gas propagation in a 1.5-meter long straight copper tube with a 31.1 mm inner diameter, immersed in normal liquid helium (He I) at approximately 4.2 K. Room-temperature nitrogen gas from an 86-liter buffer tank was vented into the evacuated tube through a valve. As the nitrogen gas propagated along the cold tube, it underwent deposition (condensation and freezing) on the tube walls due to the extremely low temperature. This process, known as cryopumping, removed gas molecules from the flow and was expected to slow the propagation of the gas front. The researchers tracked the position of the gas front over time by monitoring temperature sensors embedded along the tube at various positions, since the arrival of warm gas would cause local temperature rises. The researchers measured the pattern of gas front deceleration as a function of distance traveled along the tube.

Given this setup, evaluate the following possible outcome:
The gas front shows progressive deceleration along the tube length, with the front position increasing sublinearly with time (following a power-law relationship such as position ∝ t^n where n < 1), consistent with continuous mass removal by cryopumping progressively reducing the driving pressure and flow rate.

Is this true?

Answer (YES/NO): NO